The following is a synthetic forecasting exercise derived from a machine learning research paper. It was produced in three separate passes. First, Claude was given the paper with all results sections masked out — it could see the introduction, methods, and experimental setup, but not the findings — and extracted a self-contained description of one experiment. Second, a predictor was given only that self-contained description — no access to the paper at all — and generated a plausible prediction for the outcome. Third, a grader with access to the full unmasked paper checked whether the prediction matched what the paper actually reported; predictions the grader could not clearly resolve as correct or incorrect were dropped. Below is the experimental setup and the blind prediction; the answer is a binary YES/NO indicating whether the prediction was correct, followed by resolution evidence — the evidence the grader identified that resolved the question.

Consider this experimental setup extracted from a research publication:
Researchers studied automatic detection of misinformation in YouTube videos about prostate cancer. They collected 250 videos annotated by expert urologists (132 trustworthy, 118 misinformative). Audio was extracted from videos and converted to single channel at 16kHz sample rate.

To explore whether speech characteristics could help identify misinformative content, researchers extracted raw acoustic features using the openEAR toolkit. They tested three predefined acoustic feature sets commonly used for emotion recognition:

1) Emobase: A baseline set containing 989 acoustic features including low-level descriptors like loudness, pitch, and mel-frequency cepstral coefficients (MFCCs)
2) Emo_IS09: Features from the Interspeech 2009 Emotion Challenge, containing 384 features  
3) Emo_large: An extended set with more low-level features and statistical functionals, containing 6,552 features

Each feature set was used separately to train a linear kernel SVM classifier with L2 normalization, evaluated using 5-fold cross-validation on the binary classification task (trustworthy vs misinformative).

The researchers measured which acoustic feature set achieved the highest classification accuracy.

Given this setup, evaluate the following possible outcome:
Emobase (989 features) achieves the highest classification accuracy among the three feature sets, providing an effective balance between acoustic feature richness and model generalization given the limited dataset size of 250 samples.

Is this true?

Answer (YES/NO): NO